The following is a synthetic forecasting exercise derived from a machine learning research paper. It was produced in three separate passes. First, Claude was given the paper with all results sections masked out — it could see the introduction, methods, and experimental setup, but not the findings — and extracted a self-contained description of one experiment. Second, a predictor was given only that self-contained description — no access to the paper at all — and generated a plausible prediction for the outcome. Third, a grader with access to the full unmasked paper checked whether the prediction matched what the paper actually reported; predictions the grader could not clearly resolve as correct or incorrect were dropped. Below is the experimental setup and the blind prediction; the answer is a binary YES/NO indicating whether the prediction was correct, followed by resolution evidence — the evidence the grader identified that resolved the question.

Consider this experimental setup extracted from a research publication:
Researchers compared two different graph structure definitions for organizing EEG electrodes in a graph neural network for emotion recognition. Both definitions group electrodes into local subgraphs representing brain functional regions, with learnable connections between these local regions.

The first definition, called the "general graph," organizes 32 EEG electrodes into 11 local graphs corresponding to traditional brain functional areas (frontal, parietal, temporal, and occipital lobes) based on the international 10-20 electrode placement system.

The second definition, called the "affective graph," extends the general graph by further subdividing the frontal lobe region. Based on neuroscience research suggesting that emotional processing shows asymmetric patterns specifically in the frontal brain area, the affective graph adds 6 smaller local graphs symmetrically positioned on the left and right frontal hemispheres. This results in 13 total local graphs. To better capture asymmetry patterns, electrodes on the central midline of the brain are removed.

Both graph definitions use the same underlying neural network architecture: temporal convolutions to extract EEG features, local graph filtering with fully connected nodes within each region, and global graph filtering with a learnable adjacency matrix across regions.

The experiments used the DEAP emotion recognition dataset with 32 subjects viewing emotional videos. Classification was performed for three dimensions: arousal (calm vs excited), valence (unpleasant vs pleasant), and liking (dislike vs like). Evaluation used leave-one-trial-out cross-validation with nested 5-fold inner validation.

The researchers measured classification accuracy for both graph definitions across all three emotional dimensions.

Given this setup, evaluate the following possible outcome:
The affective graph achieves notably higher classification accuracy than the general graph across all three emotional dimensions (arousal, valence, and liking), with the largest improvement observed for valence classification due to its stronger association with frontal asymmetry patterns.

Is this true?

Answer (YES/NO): YES